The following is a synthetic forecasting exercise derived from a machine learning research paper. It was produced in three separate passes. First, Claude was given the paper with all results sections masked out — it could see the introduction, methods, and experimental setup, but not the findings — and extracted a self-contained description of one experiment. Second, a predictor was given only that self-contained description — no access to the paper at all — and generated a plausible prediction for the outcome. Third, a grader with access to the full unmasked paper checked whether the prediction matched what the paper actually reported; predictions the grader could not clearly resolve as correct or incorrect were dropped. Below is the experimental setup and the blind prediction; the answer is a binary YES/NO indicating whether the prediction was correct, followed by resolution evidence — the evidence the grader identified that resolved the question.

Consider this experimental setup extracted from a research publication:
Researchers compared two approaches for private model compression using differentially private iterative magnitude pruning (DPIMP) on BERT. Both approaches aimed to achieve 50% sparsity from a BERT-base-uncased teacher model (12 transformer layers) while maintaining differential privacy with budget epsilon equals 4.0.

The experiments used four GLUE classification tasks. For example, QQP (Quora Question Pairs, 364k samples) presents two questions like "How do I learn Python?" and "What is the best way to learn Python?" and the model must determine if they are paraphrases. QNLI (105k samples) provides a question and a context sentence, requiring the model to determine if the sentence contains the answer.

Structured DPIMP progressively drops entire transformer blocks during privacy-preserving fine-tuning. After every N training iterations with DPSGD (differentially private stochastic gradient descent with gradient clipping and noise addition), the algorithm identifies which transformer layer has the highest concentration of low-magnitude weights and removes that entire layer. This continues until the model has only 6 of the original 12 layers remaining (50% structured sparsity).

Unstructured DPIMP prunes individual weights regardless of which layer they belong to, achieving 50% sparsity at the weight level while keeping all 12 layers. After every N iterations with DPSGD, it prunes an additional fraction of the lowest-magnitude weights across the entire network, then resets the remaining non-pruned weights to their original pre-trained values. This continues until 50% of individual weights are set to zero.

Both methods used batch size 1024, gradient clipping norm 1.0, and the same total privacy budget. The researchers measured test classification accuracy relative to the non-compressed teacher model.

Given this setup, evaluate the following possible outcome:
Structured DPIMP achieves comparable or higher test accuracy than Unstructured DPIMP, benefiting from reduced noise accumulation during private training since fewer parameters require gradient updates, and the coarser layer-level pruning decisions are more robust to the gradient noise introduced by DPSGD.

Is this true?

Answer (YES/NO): NO